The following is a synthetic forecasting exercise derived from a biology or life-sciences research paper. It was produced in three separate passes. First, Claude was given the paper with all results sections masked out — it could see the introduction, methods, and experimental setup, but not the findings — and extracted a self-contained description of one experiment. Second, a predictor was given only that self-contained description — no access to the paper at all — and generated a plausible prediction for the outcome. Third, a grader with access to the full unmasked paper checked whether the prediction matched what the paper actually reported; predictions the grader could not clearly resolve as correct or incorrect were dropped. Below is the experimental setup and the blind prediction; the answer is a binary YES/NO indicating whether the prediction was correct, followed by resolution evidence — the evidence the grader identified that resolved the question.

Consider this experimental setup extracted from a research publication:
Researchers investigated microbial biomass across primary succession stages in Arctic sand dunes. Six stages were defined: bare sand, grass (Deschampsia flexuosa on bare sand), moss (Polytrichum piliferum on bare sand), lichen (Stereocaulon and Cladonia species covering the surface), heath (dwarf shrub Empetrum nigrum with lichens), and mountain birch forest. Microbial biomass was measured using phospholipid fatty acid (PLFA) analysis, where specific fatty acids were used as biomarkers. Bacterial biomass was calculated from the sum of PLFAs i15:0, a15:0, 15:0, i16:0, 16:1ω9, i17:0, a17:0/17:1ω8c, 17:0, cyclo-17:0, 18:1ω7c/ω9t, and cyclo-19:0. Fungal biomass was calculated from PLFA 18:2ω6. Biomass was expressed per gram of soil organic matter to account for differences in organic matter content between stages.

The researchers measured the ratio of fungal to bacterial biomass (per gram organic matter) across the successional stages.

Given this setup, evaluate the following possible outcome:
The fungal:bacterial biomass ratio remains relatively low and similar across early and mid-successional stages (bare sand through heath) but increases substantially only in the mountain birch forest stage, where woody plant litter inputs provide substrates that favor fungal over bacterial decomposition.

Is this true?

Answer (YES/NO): NO